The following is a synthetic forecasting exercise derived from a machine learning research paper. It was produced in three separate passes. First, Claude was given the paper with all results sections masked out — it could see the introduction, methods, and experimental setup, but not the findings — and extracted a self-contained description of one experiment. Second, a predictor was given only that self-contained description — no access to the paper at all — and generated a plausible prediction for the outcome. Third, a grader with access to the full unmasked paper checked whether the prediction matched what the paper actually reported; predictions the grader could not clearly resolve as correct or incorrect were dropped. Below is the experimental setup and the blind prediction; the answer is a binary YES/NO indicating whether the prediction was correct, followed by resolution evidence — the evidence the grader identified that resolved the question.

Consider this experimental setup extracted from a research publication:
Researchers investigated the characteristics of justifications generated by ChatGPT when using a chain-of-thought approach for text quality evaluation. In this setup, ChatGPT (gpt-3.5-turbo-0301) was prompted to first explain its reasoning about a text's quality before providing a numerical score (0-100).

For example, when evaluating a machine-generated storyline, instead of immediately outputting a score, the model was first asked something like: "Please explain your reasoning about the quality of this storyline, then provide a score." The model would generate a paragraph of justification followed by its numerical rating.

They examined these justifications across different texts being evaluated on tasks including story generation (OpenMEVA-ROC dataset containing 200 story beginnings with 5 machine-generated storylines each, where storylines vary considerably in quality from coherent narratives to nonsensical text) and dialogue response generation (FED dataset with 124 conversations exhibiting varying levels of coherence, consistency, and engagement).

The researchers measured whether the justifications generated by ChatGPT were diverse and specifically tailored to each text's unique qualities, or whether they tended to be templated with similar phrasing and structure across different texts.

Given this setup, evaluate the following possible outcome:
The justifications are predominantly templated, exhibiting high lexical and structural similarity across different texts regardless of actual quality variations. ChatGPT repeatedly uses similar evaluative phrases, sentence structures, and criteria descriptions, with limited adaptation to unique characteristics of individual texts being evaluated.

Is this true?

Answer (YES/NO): YES